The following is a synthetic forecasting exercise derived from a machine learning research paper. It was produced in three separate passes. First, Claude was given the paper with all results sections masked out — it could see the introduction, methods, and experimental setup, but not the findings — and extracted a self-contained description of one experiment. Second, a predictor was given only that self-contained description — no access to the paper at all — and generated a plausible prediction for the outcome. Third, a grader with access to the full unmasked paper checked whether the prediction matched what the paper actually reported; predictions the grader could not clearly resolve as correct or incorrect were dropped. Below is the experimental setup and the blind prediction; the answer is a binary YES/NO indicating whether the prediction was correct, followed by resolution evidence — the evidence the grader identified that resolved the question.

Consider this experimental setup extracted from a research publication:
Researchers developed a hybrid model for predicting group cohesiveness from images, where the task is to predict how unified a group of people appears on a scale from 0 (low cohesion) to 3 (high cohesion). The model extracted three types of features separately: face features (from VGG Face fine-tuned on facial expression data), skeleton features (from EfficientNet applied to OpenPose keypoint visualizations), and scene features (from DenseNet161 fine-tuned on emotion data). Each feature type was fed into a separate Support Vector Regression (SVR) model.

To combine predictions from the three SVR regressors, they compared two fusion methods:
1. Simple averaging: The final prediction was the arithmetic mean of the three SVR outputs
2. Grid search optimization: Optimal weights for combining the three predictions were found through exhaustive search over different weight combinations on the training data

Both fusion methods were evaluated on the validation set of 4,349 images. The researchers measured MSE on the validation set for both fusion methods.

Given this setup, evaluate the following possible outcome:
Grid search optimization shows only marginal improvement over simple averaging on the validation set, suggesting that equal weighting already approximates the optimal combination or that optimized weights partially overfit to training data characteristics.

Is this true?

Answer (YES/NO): YES